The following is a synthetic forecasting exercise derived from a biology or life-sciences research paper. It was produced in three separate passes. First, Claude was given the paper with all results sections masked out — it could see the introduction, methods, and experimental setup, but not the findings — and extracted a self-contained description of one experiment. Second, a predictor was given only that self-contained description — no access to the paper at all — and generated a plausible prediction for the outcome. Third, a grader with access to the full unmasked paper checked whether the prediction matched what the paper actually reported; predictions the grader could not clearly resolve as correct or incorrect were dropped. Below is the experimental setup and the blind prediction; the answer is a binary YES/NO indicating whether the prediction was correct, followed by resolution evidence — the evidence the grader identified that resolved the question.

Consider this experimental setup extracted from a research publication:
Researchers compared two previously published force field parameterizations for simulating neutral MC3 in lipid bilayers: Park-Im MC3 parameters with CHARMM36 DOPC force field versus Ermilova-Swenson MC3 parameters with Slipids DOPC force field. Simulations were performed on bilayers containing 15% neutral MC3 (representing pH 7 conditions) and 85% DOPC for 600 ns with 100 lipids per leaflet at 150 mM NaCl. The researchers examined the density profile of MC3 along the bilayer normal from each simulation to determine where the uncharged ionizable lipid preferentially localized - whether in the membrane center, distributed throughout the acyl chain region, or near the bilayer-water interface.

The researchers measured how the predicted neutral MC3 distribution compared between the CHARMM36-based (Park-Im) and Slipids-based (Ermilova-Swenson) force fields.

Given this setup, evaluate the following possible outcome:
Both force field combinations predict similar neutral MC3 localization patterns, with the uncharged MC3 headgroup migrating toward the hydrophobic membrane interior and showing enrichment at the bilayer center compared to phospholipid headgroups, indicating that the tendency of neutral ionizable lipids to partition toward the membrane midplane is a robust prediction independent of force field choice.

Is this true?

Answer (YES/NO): NO